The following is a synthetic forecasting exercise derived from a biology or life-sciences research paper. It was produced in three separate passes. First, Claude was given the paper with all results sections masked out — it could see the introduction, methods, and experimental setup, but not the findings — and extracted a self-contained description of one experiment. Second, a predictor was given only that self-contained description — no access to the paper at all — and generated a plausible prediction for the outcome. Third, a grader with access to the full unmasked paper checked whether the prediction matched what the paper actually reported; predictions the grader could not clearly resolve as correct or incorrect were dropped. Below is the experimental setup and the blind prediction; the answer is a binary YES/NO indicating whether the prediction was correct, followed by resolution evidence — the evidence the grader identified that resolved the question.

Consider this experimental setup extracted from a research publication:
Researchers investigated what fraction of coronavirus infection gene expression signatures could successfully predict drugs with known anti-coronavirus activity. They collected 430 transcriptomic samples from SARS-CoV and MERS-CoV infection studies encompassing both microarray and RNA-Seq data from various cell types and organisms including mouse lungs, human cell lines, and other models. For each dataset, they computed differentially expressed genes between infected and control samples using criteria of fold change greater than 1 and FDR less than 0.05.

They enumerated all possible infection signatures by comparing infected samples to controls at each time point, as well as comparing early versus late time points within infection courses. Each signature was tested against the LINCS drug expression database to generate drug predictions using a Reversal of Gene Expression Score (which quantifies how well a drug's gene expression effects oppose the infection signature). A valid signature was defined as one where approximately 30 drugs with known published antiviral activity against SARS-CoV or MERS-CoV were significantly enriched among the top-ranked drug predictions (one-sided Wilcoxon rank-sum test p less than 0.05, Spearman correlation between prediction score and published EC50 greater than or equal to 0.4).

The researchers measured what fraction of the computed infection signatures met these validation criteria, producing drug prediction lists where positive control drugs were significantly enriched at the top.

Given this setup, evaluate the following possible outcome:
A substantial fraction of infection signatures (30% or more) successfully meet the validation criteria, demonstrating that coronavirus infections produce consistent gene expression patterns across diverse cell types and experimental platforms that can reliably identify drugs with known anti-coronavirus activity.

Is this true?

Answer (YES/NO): NO